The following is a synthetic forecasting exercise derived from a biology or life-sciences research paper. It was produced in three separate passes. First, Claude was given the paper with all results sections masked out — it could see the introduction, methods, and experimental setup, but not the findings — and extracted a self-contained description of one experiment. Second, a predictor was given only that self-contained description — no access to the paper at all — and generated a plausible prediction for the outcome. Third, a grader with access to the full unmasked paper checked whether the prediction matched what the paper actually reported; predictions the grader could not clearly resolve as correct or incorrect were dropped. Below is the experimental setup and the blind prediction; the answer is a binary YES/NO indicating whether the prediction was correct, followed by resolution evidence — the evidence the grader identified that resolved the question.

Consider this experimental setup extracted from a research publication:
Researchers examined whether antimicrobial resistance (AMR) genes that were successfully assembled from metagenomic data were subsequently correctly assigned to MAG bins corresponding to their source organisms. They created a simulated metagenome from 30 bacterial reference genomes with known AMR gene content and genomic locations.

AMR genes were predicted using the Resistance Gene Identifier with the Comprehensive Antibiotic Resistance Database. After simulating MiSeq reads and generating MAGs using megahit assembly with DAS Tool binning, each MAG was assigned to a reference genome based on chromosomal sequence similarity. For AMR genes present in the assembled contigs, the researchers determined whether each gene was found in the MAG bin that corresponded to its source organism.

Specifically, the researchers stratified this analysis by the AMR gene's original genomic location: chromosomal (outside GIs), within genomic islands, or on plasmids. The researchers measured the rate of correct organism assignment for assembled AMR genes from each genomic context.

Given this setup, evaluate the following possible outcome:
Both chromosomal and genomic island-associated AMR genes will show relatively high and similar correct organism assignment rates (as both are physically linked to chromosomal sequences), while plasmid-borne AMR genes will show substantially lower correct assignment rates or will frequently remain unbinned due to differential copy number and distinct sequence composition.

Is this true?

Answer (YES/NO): NO